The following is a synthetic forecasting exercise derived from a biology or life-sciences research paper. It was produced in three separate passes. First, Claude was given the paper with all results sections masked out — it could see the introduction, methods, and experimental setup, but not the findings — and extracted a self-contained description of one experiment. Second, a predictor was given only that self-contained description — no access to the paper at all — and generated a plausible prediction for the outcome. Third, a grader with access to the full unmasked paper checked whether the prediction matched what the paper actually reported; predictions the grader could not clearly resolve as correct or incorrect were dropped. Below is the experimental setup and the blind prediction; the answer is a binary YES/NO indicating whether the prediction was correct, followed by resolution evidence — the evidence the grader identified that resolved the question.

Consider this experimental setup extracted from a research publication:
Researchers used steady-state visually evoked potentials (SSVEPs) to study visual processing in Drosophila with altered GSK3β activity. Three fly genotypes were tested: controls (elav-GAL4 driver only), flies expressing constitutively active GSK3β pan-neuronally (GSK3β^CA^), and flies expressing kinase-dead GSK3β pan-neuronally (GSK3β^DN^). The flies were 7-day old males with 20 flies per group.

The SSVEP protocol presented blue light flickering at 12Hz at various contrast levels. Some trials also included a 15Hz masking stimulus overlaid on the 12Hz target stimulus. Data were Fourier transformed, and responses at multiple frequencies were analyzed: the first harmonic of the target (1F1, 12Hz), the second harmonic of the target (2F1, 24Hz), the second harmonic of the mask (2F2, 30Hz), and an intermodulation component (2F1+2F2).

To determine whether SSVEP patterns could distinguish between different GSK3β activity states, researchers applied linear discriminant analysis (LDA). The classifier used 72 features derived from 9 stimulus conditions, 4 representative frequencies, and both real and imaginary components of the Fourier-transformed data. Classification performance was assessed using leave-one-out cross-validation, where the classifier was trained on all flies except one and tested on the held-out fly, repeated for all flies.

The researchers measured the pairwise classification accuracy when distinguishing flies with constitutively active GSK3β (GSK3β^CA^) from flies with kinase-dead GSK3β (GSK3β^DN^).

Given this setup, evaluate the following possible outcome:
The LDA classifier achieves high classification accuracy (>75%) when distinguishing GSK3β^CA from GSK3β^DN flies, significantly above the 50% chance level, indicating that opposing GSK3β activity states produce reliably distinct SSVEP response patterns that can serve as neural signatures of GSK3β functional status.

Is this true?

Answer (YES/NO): YES